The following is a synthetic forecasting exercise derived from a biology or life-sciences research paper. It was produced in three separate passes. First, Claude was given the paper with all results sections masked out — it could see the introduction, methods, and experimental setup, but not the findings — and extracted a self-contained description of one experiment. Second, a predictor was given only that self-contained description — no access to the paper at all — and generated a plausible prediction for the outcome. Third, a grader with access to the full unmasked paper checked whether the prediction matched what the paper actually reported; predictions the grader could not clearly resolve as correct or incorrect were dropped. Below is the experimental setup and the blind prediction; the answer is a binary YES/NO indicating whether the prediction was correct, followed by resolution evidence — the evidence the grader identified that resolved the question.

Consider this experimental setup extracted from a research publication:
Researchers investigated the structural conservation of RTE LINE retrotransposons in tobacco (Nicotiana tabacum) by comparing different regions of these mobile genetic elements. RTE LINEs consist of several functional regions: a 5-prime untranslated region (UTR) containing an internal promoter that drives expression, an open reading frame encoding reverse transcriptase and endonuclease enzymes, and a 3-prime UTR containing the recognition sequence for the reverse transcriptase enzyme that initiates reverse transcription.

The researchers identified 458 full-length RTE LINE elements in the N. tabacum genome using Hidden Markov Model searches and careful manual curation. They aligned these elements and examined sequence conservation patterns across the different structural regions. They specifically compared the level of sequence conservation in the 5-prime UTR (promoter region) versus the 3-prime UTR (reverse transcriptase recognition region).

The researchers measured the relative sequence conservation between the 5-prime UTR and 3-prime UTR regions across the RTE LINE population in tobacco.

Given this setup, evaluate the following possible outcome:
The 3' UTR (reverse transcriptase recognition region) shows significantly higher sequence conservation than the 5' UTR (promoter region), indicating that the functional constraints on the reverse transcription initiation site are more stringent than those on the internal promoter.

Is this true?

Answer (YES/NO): YES